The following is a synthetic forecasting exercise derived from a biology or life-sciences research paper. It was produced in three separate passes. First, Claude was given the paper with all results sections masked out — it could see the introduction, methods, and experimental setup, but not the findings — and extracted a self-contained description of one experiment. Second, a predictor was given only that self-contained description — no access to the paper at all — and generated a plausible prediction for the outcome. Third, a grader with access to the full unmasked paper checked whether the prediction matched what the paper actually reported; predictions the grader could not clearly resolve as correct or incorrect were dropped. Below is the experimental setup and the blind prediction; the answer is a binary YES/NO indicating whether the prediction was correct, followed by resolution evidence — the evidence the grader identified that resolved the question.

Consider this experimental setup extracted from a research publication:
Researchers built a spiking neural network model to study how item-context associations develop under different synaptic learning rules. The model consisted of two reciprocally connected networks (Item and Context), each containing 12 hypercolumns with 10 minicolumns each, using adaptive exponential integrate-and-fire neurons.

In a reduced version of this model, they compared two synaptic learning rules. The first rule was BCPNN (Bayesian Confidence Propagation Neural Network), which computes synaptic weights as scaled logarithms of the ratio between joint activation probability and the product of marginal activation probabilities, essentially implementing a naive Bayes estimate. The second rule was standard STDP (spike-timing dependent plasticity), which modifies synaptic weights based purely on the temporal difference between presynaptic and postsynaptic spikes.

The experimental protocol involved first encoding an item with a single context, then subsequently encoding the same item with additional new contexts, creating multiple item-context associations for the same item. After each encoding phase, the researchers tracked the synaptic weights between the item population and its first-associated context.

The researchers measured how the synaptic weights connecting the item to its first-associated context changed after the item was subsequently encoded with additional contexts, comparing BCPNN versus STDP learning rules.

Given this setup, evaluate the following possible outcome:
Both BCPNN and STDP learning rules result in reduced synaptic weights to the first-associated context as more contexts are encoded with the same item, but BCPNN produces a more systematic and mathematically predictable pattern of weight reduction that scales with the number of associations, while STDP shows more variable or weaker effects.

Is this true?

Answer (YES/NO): NO